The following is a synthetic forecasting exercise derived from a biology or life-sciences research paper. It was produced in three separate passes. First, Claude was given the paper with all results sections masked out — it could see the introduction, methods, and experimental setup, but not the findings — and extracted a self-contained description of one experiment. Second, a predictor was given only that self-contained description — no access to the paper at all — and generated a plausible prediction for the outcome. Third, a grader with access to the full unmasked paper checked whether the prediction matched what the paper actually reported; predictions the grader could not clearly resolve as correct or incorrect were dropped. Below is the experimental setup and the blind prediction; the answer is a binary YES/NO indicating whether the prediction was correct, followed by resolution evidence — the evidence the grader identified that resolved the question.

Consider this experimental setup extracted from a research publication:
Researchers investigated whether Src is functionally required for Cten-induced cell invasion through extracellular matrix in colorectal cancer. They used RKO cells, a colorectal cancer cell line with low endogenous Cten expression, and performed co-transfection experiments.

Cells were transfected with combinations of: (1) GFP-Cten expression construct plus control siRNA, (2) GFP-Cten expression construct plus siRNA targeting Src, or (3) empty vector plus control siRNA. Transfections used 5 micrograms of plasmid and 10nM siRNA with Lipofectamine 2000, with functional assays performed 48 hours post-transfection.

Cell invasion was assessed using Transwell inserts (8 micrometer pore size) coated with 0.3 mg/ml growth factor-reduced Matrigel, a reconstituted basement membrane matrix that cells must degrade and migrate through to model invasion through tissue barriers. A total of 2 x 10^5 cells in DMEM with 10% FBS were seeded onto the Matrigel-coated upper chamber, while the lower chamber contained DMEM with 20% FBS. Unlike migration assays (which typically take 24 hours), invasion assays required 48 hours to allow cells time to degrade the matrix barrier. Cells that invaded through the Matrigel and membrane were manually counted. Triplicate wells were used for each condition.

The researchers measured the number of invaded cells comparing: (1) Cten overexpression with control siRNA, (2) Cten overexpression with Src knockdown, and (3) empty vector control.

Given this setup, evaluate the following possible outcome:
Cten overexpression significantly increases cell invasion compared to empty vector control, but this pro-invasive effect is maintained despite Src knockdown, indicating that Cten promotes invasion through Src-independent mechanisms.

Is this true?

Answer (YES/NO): NO